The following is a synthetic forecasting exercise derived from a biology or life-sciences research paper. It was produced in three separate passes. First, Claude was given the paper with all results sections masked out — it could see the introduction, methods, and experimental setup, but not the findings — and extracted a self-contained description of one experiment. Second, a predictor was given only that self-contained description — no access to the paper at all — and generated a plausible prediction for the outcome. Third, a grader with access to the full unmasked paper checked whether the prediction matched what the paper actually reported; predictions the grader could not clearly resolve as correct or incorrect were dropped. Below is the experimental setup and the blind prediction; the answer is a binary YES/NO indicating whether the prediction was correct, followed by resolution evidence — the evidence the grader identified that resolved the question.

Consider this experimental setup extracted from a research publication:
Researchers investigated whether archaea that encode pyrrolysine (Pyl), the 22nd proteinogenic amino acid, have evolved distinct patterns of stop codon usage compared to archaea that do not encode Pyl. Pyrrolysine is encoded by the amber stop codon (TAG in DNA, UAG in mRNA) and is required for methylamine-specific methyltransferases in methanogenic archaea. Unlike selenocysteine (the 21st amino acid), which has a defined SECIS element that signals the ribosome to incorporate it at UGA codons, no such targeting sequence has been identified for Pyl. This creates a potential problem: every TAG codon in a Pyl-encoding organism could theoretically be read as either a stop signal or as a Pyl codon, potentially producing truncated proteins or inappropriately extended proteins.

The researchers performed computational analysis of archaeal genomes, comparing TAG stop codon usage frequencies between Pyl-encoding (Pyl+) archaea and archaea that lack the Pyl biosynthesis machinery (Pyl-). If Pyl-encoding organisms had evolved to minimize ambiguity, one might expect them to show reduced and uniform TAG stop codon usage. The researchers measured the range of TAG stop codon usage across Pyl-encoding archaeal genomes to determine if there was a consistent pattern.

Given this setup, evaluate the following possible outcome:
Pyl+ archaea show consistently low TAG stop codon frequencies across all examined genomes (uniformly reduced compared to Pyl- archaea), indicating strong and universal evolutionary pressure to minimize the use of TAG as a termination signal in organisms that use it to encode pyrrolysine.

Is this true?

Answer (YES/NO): NO